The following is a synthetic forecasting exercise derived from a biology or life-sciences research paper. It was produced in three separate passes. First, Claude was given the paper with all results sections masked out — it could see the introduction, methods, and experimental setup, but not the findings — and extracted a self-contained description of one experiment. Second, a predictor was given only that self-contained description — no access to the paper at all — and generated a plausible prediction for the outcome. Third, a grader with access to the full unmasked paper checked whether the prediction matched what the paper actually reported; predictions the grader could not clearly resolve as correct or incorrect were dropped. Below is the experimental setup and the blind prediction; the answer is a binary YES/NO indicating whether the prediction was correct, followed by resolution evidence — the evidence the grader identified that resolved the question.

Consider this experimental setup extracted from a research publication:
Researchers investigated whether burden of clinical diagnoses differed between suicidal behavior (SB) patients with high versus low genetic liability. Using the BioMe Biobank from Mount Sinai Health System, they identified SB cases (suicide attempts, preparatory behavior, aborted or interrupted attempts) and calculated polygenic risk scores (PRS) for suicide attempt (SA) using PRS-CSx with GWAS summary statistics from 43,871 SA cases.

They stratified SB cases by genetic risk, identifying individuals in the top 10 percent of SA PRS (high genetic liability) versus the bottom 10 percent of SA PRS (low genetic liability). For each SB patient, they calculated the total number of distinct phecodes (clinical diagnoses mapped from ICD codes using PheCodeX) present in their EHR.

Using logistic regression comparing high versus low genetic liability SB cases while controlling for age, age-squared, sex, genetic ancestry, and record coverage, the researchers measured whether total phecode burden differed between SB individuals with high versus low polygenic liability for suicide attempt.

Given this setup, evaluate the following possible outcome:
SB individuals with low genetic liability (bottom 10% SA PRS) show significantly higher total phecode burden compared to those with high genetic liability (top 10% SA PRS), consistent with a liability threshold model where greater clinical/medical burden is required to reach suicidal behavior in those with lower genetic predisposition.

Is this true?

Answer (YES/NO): NO